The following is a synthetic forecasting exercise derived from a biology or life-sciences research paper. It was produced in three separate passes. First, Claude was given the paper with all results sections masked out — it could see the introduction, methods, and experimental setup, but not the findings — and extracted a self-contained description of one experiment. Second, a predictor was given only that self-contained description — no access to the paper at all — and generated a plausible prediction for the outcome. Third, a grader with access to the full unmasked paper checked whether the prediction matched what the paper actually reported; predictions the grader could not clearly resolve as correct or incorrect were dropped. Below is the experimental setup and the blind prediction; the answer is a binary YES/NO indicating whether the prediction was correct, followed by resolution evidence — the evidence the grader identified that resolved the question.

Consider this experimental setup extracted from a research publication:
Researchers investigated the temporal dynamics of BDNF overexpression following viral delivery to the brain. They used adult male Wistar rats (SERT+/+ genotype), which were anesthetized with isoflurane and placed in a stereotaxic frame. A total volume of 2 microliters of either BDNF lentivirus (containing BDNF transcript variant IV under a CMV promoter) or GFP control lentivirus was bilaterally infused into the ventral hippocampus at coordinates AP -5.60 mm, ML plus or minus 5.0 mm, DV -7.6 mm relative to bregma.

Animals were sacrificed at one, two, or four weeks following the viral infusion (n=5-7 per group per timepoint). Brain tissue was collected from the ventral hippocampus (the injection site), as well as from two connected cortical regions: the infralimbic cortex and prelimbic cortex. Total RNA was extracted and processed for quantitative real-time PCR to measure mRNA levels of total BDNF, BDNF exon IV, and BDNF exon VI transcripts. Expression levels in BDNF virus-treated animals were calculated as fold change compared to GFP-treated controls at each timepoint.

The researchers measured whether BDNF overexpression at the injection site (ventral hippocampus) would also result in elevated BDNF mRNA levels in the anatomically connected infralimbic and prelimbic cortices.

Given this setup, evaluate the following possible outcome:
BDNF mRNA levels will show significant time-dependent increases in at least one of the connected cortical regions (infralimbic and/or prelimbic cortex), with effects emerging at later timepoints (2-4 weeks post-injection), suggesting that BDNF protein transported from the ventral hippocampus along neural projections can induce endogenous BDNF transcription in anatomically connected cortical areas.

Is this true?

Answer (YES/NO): NO